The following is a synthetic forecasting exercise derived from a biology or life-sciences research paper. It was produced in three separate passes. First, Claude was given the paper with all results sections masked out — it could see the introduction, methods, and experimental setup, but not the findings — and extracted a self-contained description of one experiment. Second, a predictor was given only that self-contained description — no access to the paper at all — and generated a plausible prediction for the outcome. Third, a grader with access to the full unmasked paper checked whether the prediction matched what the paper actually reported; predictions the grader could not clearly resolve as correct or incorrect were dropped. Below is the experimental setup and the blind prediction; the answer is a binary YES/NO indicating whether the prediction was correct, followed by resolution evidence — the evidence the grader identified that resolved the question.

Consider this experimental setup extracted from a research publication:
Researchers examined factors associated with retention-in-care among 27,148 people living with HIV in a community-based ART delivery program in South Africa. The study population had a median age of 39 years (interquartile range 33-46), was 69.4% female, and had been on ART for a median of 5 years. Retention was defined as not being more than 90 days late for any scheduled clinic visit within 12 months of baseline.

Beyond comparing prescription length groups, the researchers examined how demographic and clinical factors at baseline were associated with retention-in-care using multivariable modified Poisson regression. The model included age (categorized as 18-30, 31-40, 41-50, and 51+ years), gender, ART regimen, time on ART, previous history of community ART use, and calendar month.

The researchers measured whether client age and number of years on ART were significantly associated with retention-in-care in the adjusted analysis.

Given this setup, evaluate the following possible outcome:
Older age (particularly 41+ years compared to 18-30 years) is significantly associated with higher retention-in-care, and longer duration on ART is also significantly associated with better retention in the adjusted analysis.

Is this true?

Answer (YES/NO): YES